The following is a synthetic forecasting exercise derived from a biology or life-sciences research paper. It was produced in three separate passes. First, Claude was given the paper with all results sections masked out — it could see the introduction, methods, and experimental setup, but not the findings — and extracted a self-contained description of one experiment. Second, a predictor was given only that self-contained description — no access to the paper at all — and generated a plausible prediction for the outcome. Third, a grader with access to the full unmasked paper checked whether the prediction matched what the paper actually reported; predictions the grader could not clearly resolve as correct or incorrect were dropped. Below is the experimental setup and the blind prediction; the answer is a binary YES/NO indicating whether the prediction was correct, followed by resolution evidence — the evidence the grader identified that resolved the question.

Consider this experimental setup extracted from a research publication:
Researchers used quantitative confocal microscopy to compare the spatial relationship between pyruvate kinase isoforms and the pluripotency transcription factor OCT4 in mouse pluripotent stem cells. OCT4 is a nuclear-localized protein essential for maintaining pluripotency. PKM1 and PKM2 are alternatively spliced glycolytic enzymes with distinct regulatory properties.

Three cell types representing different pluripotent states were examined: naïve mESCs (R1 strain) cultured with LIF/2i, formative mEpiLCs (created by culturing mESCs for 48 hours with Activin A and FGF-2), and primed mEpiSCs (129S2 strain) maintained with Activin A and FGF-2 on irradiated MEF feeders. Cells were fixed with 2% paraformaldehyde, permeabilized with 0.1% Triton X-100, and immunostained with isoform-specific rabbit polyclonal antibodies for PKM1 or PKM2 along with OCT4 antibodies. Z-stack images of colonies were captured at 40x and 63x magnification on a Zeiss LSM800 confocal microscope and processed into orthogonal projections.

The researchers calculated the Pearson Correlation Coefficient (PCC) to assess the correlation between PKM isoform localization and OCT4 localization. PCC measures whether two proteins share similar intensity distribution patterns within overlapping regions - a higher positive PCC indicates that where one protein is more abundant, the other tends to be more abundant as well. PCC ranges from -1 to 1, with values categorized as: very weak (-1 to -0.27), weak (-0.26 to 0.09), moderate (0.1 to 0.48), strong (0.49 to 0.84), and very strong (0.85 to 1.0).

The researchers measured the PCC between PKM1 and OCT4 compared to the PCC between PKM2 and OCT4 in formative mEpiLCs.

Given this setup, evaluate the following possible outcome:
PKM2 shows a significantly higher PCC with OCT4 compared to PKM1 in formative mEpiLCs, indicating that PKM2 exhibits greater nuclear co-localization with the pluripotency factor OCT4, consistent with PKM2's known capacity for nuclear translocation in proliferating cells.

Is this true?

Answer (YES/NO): NO